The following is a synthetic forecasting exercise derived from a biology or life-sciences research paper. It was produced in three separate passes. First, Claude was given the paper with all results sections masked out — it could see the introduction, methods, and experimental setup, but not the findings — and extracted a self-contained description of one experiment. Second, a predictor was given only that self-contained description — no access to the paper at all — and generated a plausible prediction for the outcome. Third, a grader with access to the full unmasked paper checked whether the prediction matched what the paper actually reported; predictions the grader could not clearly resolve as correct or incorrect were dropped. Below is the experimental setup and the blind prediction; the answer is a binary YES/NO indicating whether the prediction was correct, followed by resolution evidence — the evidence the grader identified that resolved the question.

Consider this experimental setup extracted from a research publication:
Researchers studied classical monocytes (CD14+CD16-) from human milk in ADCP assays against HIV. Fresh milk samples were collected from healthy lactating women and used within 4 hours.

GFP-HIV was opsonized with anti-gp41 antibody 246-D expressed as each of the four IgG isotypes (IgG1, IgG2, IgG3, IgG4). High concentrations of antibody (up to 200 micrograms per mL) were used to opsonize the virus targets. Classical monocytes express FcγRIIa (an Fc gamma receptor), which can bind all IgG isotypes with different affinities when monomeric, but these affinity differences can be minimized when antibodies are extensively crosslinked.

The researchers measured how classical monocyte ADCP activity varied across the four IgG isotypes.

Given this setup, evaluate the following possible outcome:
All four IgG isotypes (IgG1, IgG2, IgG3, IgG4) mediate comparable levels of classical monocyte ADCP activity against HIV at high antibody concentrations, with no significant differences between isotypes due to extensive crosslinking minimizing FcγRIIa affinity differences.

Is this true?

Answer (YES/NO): NO